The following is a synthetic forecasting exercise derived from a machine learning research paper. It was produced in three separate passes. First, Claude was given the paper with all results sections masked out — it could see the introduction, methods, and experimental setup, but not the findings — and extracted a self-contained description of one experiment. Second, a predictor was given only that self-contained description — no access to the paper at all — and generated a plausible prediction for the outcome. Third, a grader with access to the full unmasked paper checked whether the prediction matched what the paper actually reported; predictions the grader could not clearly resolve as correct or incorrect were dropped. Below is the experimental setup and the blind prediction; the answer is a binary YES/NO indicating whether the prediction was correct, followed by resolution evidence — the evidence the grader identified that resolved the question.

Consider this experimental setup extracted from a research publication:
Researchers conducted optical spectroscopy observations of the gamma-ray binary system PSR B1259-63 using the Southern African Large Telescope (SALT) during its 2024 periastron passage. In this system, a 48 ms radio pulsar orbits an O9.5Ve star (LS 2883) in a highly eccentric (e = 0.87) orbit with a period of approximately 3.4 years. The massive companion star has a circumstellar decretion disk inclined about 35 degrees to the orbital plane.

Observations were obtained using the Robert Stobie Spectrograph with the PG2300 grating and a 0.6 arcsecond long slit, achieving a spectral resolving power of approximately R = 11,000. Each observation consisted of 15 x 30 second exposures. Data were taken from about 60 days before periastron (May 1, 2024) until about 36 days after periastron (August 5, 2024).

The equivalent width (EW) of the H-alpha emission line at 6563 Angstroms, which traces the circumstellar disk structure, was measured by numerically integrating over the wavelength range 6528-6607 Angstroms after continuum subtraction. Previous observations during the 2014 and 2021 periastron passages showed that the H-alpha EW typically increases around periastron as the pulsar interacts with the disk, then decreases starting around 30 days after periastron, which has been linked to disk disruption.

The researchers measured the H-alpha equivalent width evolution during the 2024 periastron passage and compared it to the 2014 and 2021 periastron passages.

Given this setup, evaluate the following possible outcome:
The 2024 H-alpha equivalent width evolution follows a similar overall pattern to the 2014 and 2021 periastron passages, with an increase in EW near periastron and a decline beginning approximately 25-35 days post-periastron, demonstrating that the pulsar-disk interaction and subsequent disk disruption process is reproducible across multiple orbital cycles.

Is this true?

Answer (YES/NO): YES